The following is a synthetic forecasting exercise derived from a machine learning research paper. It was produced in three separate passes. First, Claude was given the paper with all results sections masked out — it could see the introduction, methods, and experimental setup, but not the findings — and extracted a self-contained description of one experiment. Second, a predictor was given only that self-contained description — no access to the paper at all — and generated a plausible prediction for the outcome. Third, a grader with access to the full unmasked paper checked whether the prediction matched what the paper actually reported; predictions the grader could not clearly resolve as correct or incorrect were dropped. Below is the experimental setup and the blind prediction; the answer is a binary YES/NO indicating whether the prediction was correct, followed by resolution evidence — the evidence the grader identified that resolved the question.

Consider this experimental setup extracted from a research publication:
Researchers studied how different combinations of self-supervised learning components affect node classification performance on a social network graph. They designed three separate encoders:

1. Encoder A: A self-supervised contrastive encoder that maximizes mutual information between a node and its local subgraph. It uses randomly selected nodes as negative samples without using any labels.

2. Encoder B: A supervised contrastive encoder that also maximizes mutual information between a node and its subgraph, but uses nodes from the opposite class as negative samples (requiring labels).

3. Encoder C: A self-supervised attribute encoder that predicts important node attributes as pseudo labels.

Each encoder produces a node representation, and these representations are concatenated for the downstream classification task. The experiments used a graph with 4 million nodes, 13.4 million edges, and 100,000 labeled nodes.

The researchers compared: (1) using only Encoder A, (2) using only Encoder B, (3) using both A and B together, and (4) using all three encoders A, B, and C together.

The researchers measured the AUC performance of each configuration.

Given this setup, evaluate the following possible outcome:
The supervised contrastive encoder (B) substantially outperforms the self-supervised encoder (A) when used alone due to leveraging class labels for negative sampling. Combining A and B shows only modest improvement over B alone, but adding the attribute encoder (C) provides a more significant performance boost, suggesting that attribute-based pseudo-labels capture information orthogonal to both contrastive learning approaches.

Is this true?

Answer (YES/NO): NO